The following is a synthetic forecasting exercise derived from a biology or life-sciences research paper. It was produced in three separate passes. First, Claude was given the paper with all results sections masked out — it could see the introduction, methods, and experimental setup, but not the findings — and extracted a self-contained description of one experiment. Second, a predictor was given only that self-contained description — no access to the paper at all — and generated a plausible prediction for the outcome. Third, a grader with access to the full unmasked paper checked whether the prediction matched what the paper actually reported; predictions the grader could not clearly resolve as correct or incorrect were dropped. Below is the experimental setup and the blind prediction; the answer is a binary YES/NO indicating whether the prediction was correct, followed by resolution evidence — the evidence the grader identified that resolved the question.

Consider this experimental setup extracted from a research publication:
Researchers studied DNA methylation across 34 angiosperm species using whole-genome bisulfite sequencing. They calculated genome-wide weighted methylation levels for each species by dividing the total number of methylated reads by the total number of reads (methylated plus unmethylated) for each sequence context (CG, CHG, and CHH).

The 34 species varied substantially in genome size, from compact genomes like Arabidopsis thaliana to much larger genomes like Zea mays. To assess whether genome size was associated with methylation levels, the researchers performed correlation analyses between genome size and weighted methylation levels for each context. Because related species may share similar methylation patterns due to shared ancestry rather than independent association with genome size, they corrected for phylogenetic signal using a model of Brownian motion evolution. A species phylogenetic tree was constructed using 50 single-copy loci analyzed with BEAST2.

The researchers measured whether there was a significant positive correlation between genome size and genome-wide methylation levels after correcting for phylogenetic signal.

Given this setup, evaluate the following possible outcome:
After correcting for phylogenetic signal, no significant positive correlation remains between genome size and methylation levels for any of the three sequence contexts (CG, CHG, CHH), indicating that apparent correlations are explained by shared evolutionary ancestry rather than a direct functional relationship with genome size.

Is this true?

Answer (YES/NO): NO